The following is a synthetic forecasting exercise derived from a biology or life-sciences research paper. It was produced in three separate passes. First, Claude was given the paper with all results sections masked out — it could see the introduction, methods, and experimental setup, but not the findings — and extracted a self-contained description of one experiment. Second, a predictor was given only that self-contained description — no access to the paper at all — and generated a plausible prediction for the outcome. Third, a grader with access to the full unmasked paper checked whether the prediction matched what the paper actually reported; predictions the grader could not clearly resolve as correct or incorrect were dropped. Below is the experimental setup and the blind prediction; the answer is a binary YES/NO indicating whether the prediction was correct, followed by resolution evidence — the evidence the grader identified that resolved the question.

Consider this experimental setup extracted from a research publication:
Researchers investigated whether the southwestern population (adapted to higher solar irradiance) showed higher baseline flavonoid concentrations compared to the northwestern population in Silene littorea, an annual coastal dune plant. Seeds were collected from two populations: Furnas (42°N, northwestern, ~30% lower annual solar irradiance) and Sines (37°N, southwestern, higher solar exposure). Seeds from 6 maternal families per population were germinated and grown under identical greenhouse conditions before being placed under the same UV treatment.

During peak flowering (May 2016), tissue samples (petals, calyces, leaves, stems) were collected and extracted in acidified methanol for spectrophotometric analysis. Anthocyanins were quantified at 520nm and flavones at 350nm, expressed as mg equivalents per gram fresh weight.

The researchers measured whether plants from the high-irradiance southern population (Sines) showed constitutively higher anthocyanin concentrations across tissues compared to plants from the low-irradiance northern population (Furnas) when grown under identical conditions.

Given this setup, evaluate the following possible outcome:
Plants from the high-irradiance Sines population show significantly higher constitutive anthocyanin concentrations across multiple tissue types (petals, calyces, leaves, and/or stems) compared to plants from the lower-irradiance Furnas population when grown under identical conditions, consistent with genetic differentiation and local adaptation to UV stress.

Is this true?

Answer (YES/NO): NO